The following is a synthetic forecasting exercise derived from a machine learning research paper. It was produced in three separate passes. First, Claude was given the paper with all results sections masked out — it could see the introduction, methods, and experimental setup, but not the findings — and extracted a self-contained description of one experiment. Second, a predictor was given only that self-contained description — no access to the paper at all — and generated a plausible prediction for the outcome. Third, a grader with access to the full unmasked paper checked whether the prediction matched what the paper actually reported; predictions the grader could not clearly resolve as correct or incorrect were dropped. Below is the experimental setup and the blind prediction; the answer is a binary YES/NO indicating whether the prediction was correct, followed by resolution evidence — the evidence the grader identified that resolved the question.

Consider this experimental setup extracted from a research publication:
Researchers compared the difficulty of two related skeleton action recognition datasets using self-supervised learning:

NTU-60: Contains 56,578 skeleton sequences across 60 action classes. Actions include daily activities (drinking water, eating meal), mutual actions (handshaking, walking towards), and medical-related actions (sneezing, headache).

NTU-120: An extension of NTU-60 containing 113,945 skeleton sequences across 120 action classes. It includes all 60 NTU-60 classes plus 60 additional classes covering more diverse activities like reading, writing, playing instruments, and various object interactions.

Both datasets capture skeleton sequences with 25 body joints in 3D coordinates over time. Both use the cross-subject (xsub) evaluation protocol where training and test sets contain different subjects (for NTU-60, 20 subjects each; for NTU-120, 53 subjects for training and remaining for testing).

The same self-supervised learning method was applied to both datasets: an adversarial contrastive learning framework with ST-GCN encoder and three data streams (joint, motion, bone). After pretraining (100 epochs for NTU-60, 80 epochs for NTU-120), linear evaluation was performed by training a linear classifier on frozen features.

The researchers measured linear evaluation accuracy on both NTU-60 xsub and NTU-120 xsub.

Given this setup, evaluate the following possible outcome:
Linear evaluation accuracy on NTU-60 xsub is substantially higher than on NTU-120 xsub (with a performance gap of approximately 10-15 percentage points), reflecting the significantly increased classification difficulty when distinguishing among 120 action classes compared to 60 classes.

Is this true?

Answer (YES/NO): YES